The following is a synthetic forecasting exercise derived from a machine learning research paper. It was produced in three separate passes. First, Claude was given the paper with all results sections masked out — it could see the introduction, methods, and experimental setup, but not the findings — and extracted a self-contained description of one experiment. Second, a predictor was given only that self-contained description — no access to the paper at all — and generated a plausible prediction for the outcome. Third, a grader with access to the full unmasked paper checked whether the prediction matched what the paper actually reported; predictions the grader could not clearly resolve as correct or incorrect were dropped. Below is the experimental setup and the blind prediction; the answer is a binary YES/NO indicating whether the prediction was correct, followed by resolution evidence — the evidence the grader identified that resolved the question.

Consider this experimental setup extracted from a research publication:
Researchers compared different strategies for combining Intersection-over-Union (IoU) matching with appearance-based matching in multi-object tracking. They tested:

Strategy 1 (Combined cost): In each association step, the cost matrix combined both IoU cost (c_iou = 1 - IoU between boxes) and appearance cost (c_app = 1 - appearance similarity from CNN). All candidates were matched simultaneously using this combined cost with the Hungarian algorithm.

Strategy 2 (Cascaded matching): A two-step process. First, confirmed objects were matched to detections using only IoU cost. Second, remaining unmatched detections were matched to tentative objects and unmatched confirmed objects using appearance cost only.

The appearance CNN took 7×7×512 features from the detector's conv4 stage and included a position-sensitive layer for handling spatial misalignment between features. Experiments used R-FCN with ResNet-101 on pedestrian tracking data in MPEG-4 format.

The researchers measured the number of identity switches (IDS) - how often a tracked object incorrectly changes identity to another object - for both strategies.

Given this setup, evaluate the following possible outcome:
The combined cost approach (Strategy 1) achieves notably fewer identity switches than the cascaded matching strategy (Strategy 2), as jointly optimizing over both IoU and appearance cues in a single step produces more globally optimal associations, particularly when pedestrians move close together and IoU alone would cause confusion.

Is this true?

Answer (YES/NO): NO